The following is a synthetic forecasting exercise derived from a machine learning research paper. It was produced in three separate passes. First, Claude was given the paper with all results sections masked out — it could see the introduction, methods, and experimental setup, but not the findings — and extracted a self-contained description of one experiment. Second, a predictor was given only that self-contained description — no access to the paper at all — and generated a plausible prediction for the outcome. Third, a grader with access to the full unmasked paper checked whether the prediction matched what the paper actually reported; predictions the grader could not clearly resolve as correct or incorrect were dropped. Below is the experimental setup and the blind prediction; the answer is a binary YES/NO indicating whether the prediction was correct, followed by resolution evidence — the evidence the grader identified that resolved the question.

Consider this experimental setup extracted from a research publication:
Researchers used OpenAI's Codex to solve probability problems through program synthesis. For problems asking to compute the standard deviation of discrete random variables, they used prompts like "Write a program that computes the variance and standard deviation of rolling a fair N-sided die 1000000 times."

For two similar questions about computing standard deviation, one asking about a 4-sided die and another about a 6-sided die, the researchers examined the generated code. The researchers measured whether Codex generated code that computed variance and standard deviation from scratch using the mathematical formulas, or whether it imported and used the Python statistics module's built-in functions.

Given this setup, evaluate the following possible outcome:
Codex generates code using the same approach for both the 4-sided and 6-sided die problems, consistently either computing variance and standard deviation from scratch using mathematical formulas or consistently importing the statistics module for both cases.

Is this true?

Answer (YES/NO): NO